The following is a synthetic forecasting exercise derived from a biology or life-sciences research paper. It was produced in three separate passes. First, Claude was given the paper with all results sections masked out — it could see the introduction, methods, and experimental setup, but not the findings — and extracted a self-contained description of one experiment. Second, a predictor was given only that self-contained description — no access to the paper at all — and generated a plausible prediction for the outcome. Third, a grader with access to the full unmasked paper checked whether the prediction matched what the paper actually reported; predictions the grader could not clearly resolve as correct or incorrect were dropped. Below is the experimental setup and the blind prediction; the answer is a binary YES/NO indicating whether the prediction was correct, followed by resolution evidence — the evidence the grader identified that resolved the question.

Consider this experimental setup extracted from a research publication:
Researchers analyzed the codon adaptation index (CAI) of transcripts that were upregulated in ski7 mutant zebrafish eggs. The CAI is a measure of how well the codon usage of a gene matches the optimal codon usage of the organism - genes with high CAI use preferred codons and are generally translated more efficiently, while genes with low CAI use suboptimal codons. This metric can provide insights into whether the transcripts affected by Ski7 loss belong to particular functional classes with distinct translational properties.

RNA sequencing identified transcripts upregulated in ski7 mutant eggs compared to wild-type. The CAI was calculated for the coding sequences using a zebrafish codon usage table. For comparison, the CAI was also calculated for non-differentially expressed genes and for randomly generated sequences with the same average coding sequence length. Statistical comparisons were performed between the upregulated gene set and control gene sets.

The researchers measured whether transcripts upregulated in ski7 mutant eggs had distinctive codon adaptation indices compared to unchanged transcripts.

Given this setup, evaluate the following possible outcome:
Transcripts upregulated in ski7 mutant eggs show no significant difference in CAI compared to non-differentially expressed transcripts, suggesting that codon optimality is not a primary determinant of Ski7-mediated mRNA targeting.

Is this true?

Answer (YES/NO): NO